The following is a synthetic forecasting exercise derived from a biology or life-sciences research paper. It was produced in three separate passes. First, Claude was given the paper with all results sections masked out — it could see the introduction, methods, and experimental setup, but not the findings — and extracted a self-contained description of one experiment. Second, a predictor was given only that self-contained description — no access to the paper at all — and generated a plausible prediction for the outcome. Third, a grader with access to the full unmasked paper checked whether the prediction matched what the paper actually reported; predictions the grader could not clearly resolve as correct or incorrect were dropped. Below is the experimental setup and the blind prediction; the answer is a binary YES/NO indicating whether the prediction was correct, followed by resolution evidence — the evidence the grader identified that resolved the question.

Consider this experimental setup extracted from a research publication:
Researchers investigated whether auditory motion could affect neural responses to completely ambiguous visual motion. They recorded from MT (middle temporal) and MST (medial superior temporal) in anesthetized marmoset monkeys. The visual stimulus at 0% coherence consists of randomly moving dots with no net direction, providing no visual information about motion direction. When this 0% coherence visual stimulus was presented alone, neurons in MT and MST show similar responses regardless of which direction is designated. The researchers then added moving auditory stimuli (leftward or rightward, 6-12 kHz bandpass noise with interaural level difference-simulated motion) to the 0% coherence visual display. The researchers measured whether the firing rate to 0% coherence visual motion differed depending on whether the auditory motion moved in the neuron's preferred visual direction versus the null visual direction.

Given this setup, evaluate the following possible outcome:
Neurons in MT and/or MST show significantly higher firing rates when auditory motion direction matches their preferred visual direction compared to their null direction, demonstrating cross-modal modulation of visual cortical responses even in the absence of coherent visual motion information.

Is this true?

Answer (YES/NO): NO